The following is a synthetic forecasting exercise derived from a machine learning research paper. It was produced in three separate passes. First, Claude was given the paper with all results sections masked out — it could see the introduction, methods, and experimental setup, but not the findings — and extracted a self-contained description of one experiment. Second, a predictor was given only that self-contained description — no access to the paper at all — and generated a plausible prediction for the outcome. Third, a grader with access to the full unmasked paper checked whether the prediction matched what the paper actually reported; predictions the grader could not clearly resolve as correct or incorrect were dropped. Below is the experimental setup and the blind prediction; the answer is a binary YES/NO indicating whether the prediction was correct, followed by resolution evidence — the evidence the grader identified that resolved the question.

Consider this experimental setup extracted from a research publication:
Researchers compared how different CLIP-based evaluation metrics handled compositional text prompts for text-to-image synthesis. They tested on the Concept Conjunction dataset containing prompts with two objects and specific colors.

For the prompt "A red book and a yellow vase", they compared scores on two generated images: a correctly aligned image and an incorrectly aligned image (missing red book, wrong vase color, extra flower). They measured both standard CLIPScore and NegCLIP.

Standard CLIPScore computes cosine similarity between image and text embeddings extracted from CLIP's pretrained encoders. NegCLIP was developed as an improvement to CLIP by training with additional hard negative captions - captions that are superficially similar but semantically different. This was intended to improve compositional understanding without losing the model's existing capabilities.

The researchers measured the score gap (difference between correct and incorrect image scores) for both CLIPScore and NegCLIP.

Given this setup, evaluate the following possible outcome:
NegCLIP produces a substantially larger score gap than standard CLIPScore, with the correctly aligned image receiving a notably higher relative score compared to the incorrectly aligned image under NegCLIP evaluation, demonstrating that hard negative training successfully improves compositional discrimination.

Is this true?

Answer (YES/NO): NO